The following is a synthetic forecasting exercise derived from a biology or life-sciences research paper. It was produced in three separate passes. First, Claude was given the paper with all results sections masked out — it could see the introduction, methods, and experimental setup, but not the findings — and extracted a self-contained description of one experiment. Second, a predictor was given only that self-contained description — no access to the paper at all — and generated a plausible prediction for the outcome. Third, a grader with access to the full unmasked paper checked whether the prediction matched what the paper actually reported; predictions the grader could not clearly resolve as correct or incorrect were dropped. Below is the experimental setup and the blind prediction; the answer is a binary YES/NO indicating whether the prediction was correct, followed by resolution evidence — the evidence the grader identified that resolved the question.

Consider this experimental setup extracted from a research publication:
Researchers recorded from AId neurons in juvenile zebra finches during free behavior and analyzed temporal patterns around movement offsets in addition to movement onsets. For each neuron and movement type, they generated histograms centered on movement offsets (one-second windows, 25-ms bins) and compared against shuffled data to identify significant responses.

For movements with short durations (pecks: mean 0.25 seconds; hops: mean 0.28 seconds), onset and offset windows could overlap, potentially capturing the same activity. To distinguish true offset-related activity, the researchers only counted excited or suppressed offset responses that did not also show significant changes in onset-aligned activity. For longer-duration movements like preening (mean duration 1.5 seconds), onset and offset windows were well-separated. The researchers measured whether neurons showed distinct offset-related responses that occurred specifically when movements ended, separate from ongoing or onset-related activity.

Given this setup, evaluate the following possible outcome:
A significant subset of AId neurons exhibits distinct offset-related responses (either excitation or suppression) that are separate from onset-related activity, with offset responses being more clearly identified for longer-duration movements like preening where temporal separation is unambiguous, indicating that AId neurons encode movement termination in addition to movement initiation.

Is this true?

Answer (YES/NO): NO